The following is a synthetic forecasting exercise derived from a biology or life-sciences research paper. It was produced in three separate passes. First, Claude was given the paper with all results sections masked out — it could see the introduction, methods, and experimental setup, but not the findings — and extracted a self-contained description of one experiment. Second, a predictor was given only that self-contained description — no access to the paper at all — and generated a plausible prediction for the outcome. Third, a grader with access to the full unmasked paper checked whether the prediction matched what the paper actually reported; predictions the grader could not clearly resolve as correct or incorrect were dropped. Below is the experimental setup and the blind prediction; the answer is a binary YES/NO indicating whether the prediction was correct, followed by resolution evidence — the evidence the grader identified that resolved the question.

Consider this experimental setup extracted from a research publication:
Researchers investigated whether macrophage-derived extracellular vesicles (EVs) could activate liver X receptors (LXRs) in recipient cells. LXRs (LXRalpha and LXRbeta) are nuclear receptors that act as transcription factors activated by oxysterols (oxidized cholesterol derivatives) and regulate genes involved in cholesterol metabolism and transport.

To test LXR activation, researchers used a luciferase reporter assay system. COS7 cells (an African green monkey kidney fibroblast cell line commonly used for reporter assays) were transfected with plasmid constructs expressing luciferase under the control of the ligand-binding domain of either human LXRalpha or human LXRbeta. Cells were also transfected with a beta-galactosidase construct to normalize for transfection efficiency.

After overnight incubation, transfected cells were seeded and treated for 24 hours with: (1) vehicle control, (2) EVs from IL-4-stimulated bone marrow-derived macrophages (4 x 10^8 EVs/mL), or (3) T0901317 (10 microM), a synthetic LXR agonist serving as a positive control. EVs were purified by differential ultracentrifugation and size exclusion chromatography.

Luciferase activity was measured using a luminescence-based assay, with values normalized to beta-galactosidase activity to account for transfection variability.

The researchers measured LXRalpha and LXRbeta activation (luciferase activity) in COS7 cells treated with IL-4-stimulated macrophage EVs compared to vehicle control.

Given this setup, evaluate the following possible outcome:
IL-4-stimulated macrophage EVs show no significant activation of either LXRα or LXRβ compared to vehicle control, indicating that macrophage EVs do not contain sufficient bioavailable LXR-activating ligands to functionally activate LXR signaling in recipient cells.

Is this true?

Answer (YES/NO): YES